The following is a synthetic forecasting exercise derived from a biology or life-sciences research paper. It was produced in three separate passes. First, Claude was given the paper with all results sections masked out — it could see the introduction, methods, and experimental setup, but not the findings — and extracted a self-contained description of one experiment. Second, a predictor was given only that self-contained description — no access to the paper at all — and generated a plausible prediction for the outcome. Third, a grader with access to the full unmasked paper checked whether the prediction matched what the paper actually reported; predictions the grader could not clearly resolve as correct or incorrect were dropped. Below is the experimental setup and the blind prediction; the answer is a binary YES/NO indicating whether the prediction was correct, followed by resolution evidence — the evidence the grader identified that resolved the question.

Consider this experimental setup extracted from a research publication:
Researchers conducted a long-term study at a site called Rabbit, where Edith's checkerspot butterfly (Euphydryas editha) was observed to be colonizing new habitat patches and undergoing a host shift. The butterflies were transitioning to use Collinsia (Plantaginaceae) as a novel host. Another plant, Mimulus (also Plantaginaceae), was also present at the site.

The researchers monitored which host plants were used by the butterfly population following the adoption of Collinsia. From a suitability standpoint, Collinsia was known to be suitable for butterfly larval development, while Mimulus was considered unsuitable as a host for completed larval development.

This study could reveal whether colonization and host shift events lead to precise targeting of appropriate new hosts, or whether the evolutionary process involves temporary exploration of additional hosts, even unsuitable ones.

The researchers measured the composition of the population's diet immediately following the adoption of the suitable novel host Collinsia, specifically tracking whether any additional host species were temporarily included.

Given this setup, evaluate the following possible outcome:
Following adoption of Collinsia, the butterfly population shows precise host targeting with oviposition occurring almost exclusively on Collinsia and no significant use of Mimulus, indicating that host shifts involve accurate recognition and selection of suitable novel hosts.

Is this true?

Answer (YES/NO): NO